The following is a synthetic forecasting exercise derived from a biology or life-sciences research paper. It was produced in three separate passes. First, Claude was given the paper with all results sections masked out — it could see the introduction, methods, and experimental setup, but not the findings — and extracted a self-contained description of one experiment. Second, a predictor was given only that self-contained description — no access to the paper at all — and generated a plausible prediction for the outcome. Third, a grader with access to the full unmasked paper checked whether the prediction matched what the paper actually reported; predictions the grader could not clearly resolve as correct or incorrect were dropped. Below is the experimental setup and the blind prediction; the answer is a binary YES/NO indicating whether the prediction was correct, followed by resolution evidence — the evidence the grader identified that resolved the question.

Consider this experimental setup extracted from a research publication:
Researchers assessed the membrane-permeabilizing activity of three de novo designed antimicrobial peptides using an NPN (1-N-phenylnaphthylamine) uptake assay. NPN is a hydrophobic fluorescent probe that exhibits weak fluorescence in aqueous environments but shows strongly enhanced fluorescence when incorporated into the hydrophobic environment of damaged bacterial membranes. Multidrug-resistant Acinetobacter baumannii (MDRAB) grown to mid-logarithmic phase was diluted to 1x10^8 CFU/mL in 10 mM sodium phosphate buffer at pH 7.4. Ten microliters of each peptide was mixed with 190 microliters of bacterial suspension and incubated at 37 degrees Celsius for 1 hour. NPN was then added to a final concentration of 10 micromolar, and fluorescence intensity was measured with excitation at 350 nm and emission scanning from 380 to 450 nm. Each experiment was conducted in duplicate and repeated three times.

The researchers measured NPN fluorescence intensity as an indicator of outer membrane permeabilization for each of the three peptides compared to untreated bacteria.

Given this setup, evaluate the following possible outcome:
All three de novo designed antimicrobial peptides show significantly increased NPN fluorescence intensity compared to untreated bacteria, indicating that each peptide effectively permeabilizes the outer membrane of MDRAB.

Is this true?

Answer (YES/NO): YES